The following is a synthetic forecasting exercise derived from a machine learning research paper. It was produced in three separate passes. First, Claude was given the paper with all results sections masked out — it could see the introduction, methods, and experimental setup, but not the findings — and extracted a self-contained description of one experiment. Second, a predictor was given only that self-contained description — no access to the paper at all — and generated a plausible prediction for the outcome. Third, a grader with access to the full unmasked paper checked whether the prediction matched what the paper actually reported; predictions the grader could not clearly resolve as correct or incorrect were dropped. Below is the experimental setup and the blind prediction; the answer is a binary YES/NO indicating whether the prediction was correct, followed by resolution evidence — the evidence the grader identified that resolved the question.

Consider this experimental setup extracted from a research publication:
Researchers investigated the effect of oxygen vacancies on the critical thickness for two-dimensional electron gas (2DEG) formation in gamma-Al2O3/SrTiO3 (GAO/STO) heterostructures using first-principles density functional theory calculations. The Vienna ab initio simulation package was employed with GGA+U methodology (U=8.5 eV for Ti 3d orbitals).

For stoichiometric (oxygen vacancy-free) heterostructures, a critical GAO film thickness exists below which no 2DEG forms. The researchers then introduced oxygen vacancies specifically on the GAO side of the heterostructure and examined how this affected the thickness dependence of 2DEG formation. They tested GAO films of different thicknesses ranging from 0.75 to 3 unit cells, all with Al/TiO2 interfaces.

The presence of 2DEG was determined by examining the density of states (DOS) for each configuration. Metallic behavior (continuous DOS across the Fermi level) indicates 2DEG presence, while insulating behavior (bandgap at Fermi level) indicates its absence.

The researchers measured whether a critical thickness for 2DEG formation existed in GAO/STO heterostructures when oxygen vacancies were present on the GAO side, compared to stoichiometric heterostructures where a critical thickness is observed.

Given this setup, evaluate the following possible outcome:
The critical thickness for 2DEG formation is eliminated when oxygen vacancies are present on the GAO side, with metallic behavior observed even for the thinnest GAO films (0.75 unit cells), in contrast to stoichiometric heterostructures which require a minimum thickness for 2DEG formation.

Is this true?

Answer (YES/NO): YES